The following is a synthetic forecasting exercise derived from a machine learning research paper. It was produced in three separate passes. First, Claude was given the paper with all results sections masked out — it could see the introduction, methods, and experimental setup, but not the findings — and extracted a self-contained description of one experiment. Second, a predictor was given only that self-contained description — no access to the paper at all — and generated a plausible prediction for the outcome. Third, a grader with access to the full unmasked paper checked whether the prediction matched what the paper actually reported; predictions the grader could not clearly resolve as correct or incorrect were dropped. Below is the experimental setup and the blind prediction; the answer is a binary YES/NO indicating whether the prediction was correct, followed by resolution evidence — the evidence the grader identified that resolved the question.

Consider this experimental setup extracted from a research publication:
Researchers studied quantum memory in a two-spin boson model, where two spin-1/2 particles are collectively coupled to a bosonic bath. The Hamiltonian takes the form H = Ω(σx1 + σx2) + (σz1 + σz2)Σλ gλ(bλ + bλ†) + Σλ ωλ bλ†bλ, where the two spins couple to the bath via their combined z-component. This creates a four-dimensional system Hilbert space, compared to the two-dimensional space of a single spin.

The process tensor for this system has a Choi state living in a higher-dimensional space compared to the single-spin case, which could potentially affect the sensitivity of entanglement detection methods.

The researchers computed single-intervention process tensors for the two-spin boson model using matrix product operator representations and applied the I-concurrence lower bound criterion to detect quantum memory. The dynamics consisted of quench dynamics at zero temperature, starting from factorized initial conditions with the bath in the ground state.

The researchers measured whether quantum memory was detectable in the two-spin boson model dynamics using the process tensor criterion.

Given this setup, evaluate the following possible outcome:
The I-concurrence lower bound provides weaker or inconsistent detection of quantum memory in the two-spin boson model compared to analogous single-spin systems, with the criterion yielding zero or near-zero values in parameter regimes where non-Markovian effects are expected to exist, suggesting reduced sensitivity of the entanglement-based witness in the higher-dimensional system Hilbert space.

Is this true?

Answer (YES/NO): NO